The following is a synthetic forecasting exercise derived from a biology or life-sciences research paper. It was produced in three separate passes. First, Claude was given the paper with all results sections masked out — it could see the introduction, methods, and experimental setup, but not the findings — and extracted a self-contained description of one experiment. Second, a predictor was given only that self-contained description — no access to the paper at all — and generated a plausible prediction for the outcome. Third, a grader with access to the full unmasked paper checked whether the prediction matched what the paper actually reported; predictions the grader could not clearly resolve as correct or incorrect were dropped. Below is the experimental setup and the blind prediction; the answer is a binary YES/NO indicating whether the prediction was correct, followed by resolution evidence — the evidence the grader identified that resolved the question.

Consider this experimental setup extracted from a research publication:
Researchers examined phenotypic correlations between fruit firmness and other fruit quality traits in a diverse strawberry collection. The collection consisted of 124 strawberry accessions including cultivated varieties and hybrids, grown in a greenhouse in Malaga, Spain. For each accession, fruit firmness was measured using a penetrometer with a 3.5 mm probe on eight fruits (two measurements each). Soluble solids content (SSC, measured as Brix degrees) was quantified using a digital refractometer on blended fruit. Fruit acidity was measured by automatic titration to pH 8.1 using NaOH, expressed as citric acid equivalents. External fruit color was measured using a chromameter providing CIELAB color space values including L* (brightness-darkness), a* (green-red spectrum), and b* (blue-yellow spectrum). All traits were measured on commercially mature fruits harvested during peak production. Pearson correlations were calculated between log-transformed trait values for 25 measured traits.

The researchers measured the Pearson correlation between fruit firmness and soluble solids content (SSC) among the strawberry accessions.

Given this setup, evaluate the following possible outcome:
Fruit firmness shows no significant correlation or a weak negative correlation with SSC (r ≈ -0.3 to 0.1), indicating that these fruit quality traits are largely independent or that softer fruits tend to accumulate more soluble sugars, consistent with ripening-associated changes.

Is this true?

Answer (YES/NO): NO